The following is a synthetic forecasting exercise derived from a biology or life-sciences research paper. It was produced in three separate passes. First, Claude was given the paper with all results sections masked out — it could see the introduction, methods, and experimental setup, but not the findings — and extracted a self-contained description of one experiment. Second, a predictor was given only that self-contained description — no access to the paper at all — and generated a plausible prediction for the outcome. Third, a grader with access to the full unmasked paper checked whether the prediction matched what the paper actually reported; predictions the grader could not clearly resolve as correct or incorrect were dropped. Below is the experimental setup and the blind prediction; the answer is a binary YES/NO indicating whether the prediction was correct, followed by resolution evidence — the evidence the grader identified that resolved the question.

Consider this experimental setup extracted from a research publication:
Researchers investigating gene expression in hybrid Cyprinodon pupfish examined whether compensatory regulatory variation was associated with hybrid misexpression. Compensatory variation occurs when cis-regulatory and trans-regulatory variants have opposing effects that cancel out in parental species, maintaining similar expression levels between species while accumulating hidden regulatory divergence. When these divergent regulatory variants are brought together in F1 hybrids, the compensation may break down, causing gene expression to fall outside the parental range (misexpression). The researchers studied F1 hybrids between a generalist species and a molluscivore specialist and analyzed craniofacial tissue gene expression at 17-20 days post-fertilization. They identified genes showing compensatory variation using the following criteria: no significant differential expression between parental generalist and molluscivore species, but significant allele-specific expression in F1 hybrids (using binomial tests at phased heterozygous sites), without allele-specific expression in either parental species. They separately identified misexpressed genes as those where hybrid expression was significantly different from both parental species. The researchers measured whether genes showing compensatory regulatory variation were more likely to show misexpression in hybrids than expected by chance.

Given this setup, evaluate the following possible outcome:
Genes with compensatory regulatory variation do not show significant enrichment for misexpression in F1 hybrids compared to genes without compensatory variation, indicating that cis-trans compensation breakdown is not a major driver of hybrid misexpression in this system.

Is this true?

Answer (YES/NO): NO